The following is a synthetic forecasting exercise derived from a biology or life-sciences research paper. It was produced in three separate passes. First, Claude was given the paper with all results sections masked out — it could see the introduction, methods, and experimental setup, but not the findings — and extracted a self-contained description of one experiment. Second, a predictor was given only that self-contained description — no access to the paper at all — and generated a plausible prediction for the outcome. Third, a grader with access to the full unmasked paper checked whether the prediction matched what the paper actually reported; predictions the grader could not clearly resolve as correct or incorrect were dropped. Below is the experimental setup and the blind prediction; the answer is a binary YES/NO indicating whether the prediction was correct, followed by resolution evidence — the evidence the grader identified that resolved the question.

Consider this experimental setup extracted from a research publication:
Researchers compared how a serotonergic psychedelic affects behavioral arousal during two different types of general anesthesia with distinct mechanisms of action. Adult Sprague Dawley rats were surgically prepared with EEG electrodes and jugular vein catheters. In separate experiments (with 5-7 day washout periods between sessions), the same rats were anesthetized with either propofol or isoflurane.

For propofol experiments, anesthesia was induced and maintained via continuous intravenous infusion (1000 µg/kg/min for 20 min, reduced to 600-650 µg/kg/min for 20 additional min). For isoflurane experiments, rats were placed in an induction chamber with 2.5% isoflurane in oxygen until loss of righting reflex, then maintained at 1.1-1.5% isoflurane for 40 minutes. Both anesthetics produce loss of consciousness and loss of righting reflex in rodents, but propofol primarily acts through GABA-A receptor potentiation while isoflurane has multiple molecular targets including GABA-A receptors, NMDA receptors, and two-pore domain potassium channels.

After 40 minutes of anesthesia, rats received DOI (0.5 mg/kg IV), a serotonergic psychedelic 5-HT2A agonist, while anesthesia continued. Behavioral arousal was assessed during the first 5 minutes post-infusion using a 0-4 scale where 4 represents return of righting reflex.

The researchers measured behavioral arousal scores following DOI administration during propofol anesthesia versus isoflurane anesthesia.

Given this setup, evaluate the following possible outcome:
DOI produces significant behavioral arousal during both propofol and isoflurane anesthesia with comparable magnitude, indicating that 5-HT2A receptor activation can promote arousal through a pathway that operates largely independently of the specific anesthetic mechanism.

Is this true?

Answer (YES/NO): YES